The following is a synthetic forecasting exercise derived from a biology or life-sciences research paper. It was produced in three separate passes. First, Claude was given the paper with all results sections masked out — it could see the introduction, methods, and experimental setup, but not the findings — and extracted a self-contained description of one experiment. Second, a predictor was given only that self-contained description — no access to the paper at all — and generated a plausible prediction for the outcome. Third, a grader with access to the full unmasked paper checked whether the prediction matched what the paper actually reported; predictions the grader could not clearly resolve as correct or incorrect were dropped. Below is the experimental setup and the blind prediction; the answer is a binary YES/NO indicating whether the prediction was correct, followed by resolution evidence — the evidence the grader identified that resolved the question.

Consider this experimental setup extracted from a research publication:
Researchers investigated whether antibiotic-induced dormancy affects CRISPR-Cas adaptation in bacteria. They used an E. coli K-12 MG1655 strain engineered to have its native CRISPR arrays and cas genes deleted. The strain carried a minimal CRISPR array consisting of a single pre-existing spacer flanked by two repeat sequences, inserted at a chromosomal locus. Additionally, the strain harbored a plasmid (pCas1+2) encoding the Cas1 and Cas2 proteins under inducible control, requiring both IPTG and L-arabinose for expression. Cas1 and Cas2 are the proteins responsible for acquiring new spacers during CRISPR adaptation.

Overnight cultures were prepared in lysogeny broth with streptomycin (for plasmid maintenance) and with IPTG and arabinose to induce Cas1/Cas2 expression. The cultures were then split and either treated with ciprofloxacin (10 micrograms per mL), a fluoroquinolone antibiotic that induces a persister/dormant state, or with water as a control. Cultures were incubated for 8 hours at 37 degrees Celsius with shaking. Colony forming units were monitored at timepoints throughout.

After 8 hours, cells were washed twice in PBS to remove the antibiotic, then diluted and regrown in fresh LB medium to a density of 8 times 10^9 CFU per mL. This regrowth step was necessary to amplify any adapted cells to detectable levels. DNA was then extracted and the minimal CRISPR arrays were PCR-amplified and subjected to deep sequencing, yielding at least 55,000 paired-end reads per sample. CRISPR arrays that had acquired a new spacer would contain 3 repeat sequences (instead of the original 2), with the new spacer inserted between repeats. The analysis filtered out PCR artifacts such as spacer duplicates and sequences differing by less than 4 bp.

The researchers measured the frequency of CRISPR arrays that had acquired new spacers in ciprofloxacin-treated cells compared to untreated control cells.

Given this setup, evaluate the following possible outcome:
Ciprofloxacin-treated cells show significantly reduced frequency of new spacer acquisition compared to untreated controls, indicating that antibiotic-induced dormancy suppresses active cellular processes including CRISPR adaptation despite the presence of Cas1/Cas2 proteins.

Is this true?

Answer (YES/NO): NO